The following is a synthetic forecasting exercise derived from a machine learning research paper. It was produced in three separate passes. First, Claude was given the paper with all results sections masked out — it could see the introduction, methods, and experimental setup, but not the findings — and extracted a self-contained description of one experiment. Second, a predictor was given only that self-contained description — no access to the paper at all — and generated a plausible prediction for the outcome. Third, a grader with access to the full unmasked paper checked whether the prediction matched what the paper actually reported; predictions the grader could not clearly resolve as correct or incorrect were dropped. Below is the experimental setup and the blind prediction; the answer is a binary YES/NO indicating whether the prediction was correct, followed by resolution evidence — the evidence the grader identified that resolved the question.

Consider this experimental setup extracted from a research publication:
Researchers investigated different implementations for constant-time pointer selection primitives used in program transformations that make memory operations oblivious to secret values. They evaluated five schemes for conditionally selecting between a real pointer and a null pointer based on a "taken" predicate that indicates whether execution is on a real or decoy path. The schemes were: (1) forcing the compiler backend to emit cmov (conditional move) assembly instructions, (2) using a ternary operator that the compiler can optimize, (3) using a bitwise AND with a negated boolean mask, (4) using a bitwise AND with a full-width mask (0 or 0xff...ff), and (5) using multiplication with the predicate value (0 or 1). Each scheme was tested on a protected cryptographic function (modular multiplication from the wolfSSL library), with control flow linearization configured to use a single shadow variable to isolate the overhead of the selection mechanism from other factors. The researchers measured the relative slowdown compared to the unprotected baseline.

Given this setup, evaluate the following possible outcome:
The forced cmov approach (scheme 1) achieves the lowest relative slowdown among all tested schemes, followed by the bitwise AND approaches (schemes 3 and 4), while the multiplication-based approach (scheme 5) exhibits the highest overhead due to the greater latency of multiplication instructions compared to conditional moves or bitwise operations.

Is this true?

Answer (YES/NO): NO